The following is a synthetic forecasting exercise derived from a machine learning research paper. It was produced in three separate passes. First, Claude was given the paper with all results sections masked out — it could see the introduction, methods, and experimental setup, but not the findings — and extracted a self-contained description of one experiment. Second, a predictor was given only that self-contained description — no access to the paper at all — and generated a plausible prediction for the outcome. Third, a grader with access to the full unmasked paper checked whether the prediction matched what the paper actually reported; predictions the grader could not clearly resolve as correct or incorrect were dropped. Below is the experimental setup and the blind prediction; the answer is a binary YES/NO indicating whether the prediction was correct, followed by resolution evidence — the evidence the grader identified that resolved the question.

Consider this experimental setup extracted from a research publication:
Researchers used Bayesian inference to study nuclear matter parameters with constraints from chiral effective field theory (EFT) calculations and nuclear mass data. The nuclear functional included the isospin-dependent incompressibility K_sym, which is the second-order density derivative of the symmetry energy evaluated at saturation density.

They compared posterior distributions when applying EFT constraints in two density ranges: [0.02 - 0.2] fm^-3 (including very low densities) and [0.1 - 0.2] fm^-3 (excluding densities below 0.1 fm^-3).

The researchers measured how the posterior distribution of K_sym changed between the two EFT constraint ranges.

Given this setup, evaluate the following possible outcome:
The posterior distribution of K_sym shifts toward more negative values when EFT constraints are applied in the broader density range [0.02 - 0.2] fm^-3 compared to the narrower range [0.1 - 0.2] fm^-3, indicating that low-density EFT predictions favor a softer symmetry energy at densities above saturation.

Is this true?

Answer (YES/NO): NO